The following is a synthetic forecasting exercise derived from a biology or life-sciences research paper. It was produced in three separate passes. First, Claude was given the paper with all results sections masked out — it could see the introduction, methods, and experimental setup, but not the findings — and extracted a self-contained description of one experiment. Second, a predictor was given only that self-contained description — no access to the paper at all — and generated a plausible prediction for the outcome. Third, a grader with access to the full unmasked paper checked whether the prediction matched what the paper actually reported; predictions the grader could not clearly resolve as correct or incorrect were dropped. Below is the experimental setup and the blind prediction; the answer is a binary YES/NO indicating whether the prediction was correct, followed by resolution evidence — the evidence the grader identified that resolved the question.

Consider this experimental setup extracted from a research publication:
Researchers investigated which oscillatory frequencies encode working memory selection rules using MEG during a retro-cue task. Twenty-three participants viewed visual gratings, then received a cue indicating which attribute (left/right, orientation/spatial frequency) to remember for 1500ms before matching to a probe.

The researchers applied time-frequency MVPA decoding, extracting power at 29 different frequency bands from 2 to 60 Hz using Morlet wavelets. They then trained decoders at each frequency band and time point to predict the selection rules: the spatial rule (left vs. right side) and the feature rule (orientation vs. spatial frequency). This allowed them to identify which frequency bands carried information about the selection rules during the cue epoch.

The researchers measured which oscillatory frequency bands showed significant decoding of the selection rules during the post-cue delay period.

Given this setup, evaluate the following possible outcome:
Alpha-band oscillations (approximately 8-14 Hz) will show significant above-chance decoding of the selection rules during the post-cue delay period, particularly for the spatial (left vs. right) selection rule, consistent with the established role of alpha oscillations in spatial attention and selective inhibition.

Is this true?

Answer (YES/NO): NO